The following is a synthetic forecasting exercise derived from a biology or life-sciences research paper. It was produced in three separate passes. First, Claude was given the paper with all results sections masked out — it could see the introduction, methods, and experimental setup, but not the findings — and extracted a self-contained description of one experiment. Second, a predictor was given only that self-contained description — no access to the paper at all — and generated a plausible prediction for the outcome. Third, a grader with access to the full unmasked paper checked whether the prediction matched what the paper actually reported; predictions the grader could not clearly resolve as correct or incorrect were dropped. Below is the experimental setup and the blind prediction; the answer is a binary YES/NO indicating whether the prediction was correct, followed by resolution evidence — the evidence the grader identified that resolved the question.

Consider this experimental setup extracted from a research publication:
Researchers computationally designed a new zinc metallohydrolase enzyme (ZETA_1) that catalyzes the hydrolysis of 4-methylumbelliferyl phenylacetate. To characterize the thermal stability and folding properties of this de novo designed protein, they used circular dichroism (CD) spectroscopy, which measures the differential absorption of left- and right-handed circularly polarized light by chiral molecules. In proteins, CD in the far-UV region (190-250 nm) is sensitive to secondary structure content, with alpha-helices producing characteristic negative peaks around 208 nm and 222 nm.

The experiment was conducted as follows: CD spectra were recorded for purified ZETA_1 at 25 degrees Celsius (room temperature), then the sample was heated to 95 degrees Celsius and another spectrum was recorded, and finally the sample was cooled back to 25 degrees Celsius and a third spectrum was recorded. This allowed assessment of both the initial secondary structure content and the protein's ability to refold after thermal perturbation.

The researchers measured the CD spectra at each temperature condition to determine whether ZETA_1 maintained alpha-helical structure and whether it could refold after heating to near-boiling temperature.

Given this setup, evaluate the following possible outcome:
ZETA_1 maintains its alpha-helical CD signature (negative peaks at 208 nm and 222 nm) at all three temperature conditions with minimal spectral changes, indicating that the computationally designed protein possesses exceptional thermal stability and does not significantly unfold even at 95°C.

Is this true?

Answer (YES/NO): NO